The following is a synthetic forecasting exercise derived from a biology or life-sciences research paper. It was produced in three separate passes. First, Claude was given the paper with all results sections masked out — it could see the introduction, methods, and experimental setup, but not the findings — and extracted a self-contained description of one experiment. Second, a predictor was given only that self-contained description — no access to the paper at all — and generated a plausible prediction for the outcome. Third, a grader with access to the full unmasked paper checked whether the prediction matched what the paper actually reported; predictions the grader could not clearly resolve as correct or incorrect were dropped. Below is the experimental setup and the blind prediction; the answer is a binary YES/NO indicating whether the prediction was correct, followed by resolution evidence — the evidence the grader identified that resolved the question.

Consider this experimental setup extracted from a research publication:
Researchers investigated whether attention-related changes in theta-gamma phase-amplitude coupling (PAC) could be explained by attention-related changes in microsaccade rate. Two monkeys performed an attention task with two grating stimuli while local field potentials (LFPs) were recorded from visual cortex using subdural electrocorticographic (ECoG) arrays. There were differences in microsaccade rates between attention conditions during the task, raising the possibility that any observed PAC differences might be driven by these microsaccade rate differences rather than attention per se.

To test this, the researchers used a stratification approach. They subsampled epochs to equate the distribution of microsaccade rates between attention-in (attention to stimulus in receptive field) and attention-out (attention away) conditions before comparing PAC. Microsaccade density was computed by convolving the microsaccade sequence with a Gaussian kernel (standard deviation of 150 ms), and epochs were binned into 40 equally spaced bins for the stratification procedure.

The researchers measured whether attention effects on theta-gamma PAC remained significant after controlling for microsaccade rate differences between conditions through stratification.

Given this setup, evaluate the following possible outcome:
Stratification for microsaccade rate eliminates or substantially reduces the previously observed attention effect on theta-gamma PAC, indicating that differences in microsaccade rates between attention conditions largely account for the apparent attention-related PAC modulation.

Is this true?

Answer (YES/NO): NO